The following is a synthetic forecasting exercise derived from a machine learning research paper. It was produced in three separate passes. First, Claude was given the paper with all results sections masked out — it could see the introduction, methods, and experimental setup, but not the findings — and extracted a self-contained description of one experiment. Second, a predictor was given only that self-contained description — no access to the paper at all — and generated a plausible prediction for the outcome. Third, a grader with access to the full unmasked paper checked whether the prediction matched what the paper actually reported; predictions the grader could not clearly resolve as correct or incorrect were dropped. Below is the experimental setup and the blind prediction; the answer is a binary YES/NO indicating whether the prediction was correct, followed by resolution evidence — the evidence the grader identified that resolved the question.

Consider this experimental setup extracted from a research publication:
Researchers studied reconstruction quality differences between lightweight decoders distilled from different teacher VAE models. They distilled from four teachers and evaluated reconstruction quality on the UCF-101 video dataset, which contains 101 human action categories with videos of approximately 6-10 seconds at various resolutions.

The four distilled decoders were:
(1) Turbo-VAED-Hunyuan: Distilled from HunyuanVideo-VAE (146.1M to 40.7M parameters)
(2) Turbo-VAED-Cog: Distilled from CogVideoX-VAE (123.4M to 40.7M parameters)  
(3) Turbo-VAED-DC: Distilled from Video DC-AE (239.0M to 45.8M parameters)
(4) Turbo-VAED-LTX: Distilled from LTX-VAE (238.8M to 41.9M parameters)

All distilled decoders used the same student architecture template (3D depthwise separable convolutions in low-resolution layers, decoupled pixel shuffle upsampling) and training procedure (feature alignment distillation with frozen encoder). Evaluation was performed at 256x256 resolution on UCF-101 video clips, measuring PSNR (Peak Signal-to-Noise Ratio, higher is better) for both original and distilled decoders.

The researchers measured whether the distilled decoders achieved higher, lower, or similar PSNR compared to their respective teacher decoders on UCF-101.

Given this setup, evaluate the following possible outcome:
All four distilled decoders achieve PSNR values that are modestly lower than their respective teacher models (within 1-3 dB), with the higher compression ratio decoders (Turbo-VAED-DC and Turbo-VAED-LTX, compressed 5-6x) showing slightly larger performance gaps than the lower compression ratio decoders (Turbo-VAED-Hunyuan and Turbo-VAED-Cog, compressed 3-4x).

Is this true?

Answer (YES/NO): NO